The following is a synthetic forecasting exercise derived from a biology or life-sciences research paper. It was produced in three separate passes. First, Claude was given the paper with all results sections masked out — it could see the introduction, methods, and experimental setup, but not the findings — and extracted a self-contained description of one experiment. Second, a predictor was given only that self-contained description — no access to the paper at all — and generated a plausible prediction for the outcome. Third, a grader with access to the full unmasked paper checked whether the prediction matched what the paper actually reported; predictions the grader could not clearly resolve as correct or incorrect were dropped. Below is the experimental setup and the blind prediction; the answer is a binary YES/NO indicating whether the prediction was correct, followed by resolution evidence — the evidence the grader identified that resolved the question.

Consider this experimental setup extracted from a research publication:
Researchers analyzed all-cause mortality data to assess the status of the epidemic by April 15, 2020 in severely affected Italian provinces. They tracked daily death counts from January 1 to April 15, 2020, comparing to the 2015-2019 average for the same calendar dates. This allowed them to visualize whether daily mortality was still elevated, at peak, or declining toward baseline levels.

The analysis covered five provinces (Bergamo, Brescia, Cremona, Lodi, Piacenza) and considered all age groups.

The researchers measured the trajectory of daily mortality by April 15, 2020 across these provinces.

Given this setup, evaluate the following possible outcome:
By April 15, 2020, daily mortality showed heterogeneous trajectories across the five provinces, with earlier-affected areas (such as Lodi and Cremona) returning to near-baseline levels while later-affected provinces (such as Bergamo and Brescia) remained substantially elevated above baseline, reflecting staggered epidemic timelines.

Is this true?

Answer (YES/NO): NO